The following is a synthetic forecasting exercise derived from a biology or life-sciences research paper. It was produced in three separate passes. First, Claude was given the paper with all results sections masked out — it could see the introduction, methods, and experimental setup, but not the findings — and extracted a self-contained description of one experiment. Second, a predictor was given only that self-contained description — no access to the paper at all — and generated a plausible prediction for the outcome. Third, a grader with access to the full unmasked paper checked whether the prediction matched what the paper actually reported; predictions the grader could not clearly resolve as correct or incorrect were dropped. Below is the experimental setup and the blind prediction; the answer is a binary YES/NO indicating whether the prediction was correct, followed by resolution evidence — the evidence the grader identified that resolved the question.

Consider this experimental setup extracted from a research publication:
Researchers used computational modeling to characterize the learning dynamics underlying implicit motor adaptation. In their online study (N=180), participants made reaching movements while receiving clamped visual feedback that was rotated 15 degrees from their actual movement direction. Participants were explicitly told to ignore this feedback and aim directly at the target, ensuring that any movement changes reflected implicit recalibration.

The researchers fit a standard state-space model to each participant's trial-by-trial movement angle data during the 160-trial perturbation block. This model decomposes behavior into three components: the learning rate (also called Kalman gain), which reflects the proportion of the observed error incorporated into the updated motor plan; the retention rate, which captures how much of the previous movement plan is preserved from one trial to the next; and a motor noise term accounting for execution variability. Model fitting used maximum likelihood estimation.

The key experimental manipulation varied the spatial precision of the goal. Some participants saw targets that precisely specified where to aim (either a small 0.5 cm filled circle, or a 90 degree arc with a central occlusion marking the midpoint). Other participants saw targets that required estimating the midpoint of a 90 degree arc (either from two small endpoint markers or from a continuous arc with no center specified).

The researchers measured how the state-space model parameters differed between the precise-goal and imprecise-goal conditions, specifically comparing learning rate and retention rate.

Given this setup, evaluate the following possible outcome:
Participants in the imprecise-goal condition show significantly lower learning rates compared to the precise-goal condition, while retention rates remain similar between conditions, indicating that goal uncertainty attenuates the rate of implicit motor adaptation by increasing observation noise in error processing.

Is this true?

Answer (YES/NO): YES